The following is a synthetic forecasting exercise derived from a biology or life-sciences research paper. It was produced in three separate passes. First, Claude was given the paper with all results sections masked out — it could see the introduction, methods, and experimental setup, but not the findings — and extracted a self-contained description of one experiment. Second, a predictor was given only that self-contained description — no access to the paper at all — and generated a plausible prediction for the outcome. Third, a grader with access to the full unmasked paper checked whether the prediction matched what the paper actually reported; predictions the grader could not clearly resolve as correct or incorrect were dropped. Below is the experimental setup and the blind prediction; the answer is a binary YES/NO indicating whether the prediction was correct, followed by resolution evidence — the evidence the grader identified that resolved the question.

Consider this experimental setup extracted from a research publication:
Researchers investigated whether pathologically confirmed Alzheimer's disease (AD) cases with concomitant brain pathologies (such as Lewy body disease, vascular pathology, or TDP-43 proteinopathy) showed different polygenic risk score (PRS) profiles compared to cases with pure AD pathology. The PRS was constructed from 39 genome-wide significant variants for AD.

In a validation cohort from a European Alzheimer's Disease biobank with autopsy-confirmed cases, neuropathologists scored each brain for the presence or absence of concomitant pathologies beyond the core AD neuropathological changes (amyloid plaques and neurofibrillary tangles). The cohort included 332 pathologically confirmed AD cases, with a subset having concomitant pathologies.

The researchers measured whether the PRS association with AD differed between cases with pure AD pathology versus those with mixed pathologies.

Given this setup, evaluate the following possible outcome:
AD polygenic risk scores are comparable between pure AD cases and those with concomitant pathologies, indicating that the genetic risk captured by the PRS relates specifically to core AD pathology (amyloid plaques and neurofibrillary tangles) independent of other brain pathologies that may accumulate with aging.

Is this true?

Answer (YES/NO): NO